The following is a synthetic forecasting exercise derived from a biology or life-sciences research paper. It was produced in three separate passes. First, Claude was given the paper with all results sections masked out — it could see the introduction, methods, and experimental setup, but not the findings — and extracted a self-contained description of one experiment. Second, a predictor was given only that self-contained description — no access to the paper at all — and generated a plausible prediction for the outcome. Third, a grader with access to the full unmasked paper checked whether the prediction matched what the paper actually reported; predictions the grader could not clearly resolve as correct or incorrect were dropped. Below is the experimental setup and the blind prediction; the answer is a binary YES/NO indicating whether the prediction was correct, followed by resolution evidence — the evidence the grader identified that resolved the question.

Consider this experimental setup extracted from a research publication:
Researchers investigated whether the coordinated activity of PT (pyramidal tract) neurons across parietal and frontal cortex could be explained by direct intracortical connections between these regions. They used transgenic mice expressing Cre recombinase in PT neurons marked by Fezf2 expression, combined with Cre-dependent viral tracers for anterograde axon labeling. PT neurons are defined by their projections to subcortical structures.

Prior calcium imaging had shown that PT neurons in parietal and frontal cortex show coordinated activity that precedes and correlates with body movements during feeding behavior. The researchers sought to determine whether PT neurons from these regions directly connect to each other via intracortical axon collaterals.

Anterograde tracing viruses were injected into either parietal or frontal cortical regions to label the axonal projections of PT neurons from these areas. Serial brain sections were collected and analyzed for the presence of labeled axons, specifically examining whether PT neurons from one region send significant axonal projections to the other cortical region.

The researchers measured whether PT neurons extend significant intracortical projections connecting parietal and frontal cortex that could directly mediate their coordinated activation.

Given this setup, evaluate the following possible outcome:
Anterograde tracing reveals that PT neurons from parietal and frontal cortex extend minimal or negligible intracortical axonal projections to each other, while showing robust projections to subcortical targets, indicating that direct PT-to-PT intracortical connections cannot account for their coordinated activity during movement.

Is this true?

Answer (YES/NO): YES